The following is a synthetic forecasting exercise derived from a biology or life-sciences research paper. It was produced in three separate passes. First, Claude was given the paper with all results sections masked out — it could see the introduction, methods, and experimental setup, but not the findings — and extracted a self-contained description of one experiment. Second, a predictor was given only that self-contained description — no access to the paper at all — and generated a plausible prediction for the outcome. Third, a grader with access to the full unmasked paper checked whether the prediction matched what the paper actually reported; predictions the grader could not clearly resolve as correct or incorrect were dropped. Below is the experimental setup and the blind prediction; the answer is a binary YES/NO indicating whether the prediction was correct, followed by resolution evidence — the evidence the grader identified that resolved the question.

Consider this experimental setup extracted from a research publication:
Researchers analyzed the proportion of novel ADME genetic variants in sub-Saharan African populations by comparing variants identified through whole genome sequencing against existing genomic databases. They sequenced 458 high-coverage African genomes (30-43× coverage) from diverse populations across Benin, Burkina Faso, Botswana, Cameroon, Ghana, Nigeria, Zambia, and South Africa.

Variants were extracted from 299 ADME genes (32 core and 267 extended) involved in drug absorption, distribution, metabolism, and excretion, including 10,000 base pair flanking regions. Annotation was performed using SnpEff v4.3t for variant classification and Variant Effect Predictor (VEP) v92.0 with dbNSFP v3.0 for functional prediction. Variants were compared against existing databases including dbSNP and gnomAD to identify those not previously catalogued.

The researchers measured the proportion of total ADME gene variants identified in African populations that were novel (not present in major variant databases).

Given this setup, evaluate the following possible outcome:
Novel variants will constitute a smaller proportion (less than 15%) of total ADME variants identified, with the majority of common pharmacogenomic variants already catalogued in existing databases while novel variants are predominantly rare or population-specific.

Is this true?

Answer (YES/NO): YES